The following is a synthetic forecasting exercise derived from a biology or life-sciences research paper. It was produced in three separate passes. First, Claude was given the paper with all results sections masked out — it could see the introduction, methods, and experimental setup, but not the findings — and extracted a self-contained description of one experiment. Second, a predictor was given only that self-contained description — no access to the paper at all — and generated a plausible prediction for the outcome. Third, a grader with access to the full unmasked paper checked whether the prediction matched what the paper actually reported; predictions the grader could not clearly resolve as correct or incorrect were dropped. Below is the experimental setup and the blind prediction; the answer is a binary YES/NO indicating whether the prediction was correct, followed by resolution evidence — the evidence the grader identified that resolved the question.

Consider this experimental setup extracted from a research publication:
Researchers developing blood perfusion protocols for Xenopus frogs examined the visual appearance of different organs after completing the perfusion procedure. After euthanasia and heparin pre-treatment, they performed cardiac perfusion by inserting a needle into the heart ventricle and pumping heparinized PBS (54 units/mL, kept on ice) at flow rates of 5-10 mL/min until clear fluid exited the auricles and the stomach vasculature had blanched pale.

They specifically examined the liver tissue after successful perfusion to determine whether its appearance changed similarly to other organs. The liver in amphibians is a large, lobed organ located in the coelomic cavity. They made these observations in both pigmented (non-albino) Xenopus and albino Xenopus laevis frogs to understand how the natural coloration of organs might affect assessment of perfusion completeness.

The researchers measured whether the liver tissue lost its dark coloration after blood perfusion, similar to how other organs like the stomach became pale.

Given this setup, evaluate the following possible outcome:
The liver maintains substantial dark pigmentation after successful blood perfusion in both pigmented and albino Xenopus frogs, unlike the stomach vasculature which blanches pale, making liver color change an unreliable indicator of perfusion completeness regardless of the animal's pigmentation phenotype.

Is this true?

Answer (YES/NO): NO